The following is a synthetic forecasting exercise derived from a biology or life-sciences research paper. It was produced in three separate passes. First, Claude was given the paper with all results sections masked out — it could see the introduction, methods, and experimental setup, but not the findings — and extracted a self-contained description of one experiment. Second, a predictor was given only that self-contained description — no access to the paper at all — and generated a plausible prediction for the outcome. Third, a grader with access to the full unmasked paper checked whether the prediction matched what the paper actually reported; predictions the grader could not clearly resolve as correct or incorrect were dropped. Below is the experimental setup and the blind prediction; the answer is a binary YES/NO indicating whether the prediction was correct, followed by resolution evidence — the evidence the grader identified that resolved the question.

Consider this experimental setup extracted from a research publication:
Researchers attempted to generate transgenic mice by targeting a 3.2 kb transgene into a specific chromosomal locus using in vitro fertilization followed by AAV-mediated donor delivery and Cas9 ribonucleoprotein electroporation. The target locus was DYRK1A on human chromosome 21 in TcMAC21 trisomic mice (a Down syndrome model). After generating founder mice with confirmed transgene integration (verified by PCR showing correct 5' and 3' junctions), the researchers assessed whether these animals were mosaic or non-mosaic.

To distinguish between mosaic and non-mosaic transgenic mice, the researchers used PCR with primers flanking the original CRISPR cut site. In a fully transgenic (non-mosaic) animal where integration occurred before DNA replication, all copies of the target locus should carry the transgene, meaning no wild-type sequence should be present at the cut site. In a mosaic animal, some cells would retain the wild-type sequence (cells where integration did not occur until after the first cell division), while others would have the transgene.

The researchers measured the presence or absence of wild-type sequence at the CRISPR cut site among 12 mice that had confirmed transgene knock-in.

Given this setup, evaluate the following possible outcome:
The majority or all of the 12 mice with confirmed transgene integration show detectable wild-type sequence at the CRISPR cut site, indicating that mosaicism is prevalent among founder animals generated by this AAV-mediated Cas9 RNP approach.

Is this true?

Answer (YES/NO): NO